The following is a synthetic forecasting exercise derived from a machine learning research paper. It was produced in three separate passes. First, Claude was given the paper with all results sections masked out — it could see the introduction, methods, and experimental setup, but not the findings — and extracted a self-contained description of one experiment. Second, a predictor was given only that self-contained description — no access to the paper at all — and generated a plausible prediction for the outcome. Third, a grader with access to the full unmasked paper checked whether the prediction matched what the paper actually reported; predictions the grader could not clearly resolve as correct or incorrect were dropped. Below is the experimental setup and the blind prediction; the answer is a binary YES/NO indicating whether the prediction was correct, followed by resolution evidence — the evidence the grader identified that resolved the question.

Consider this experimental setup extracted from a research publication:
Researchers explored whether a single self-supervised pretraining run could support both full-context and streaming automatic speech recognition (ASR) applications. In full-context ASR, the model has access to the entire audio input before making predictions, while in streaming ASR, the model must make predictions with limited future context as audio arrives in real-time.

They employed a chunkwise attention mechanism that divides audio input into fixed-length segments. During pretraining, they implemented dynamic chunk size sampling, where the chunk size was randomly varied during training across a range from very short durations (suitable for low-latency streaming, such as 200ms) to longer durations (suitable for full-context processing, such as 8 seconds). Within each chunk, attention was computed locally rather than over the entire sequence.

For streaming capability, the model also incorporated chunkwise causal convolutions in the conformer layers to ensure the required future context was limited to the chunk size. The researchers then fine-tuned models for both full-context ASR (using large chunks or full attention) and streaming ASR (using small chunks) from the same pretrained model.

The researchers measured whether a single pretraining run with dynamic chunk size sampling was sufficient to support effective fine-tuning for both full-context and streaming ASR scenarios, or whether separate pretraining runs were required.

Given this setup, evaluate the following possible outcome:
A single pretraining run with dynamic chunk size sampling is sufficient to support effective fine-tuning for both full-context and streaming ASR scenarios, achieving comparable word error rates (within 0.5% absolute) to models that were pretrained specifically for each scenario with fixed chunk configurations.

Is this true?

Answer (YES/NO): YES